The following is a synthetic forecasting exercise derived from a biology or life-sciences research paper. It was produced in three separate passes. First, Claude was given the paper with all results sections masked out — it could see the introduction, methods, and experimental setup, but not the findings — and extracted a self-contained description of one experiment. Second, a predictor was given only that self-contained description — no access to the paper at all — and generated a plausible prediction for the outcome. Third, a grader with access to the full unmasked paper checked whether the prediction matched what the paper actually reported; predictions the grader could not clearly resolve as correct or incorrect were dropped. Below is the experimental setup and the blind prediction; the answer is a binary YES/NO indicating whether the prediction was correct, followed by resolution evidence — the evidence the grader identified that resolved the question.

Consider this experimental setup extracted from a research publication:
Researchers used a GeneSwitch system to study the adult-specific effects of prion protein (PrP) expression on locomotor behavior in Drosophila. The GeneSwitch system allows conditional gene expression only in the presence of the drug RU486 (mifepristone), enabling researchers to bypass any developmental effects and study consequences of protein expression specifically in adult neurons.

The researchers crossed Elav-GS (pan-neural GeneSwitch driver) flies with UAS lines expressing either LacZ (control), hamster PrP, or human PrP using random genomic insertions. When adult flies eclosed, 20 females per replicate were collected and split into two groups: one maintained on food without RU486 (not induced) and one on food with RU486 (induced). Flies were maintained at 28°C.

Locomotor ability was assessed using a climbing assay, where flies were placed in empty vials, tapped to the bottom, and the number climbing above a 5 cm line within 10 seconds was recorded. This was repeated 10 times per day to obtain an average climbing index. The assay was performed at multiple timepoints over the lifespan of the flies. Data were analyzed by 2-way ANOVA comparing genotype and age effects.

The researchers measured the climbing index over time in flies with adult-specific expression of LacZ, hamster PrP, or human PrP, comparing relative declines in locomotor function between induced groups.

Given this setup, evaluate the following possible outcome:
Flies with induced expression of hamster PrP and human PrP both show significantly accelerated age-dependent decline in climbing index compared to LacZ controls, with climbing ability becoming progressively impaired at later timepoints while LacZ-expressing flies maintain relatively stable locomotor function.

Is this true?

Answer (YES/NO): NO